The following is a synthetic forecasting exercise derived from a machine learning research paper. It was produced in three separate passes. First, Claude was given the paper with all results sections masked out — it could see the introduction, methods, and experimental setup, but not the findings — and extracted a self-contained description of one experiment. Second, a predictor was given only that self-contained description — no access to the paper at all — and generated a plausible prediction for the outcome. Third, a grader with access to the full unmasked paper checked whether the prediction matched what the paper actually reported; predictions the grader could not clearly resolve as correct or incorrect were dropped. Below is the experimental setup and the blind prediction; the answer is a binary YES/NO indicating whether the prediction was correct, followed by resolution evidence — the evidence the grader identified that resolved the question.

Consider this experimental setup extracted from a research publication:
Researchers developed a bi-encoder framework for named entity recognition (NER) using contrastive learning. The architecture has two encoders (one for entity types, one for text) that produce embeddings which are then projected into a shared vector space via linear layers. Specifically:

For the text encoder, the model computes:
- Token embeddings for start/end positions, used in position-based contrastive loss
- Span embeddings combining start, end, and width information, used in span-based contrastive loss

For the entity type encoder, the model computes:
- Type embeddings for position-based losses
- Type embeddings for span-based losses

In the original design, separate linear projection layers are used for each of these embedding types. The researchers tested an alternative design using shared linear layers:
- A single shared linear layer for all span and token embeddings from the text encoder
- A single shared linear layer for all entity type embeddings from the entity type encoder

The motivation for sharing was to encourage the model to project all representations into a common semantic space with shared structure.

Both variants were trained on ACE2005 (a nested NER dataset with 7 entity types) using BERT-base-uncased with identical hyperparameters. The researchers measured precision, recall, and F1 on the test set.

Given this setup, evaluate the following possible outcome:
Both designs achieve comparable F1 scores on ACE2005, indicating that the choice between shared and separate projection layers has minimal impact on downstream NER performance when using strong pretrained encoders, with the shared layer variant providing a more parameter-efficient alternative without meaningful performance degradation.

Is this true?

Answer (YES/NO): NO